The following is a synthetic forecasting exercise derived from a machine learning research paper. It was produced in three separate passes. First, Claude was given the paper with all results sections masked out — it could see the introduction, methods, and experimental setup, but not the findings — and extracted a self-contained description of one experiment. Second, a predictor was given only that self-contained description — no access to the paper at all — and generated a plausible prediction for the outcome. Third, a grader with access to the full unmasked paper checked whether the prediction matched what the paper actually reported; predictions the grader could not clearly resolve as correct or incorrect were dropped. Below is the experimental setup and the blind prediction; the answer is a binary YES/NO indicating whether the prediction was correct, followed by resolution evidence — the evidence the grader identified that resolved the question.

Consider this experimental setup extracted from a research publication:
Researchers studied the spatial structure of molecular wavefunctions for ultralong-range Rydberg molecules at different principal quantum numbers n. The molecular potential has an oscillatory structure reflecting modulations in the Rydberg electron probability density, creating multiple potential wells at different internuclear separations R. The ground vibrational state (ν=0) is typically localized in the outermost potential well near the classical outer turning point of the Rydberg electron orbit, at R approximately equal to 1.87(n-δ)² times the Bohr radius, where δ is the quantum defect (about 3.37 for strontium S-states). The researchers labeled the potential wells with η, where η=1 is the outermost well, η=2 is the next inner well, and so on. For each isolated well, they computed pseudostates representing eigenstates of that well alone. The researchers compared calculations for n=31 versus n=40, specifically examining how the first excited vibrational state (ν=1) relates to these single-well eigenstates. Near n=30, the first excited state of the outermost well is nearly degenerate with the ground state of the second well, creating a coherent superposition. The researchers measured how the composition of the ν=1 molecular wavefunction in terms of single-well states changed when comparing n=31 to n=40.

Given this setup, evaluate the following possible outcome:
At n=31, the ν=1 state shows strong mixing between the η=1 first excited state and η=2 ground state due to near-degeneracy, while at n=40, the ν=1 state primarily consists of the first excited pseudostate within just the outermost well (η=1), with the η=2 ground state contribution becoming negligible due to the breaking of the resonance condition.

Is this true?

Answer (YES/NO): NO